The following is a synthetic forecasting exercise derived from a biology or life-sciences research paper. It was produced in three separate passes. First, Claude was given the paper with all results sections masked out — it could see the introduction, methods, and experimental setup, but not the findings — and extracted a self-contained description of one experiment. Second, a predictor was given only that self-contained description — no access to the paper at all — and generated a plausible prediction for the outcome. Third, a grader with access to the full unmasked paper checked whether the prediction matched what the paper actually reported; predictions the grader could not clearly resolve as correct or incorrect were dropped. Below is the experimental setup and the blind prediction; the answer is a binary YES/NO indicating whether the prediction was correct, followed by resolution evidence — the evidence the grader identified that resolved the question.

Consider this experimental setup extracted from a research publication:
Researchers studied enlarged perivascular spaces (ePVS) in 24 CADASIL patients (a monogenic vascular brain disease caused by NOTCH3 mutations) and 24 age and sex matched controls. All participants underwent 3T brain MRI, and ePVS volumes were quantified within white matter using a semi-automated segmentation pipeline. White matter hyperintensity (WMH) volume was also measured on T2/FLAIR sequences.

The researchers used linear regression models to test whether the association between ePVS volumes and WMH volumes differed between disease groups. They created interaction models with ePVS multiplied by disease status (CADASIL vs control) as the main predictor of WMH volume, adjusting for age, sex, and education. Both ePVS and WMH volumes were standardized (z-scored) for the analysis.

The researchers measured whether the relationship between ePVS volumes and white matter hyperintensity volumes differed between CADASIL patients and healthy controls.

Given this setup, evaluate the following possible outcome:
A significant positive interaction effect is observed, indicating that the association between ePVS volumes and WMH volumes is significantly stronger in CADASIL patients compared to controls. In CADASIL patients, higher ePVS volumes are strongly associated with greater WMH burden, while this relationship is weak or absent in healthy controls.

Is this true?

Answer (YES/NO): YES